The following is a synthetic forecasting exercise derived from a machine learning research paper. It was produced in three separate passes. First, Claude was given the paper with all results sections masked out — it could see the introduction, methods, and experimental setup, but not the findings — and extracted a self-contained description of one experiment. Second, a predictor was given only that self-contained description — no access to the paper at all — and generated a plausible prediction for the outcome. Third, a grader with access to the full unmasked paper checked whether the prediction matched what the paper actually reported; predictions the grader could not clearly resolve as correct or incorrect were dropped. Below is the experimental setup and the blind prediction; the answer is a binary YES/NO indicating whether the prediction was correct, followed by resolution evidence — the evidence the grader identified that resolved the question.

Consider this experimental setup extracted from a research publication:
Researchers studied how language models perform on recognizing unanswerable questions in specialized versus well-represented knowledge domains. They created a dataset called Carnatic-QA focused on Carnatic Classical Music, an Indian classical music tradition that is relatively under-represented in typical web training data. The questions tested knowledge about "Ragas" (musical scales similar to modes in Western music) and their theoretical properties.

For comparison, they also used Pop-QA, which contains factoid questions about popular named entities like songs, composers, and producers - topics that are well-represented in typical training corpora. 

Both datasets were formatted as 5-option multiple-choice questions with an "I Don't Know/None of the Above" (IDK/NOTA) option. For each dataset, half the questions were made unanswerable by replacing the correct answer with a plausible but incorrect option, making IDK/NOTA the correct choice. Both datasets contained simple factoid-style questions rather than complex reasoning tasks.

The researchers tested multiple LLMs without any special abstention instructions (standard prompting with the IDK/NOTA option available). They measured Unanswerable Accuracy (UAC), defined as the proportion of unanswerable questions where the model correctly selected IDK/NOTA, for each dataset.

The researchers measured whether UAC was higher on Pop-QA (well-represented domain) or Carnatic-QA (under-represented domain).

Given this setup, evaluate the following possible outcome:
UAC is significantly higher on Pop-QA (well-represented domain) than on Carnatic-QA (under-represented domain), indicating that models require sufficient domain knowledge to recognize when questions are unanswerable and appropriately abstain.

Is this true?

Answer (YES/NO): YES